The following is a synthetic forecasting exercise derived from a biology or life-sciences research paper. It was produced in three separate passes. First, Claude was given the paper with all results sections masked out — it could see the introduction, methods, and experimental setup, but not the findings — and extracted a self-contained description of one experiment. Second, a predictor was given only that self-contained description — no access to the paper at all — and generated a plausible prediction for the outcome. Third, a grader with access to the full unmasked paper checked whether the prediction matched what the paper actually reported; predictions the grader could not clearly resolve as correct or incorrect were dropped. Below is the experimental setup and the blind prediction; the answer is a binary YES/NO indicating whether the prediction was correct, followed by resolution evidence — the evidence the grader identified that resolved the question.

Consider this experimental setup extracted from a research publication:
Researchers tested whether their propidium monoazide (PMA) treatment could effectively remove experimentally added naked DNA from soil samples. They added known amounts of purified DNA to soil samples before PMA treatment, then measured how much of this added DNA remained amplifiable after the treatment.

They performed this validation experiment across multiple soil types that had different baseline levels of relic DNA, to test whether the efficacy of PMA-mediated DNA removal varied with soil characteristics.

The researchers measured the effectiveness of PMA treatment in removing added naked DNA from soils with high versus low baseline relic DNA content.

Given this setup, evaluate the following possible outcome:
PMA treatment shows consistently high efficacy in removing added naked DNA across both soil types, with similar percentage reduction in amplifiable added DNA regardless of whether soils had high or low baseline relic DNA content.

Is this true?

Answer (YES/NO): NO